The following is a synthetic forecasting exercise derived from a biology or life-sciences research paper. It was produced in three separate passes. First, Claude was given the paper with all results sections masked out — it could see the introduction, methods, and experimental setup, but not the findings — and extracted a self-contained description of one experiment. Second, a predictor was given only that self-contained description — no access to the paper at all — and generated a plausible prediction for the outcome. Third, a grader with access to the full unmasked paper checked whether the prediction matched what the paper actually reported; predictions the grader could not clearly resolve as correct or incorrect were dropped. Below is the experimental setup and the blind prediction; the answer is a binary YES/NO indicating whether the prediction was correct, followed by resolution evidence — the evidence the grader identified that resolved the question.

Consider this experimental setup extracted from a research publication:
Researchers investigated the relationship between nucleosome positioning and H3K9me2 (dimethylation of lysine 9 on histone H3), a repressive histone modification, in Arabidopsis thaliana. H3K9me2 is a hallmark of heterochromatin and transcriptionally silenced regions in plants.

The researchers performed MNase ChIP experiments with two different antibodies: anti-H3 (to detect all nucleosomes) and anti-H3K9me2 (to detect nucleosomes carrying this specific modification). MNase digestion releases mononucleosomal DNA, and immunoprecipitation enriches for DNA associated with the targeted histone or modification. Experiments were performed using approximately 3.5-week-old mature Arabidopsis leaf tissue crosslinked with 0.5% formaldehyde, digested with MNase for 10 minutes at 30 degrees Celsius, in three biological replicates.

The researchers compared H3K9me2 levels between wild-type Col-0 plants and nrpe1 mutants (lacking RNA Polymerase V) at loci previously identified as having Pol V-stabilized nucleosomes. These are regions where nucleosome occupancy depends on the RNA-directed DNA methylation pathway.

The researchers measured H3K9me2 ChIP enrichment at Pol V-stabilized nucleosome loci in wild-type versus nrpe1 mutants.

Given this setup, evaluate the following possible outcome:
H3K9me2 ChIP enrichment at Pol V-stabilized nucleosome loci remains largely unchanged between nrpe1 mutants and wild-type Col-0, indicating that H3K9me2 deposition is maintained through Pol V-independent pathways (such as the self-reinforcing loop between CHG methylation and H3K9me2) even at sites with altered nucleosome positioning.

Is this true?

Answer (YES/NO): NO